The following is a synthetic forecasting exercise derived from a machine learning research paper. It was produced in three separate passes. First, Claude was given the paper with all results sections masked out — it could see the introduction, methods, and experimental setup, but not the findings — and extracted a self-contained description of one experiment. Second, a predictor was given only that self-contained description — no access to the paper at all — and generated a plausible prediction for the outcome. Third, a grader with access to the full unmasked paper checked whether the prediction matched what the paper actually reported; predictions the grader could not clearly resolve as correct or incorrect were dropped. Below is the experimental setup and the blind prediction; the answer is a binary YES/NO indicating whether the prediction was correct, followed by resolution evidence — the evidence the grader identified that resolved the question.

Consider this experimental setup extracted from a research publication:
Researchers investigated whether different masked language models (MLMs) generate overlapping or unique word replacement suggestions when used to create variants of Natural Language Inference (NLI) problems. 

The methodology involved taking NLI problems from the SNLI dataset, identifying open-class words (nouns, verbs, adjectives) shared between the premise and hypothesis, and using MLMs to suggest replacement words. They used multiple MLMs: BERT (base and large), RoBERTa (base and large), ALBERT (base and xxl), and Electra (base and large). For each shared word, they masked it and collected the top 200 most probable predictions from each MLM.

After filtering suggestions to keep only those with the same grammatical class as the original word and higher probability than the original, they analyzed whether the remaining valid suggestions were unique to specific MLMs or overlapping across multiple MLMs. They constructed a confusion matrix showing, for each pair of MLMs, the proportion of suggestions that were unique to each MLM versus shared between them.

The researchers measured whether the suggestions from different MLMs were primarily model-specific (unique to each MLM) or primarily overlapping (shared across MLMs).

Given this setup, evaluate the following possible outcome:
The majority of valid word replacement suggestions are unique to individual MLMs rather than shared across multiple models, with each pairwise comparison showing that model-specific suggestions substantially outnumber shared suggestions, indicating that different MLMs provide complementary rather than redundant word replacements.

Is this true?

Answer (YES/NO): NO